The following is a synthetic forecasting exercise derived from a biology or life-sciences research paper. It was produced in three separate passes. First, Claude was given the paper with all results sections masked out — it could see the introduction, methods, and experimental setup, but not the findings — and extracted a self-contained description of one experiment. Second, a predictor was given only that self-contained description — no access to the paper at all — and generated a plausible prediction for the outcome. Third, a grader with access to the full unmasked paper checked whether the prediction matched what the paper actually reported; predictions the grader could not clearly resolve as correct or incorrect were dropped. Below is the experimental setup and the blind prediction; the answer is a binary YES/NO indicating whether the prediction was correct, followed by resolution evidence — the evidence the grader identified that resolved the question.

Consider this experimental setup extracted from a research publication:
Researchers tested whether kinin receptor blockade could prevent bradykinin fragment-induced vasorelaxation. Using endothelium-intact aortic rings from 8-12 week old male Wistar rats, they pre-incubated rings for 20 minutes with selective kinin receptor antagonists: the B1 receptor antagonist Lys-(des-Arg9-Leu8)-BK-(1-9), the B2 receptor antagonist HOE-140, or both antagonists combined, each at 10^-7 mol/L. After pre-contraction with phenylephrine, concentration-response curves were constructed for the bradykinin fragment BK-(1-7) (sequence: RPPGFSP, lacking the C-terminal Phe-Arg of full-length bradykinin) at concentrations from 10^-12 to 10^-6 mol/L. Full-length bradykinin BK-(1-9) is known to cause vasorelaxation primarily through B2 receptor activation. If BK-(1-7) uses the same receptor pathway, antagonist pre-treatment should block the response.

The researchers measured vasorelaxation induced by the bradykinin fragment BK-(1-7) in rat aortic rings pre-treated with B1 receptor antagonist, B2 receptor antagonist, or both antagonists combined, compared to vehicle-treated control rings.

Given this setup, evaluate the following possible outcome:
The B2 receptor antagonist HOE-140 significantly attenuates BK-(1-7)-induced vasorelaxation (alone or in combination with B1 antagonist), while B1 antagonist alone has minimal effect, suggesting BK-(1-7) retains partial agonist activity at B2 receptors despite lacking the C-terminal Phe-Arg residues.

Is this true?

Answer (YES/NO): NO